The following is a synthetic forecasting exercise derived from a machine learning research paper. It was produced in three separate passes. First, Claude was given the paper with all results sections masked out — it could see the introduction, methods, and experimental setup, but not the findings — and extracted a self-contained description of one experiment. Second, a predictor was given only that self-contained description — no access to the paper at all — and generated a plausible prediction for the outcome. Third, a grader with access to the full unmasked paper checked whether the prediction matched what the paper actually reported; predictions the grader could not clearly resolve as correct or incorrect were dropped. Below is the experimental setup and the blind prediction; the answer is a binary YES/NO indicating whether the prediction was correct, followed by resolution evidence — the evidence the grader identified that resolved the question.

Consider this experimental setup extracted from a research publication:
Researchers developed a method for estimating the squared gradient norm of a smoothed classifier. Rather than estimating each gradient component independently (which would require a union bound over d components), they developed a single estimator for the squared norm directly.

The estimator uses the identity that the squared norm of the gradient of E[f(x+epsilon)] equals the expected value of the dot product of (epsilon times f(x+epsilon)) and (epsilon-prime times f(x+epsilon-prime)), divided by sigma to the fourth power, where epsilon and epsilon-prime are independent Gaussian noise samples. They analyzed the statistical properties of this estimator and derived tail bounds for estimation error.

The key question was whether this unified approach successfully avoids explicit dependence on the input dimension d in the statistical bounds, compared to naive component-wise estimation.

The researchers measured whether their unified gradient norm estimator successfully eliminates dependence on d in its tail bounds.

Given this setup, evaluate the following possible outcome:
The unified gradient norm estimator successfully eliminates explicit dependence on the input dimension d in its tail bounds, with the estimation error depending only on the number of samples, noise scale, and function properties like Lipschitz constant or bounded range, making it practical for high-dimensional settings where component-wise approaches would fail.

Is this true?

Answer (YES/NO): NO